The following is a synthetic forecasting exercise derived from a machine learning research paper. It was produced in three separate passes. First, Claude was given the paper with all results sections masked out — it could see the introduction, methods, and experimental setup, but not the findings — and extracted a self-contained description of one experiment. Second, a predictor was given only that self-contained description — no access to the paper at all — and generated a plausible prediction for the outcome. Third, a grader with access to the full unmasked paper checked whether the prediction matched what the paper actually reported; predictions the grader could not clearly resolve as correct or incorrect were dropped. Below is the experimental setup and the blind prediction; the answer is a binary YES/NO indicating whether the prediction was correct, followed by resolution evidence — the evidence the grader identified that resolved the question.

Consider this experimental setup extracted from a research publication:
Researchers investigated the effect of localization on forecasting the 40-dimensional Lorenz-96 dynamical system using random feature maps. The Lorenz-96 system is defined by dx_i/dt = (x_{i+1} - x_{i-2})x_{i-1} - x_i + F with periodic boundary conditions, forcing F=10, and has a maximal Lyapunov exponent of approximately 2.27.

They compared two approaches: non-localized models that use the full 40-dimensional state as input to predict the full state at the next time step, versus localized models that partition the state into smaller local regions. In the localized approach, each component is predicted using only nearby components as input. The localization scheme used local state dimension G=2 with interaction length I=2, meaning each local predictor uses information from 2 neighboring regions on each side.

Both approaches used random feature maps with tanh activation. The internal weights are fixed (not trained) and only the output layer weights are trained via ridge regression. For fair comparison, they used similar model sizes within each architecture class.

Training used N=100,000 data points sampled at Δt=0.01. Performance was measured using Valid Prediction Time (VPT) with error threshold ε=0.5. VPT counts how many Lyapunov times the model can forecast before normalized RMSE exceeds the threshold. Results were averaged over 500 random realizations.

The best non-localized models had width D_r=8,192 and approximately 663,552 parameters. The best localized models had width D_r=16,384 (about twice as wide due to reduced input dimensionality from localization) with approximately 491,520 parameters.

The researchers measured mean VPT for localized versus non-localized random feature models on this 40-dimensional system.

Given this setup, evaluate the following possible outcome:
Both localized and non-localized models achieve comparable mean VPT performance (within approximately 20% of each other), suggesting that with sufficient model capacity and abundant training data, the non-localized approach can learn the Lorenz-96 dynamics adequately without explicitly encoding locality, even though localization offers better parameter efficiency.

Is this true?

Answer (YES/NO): NO